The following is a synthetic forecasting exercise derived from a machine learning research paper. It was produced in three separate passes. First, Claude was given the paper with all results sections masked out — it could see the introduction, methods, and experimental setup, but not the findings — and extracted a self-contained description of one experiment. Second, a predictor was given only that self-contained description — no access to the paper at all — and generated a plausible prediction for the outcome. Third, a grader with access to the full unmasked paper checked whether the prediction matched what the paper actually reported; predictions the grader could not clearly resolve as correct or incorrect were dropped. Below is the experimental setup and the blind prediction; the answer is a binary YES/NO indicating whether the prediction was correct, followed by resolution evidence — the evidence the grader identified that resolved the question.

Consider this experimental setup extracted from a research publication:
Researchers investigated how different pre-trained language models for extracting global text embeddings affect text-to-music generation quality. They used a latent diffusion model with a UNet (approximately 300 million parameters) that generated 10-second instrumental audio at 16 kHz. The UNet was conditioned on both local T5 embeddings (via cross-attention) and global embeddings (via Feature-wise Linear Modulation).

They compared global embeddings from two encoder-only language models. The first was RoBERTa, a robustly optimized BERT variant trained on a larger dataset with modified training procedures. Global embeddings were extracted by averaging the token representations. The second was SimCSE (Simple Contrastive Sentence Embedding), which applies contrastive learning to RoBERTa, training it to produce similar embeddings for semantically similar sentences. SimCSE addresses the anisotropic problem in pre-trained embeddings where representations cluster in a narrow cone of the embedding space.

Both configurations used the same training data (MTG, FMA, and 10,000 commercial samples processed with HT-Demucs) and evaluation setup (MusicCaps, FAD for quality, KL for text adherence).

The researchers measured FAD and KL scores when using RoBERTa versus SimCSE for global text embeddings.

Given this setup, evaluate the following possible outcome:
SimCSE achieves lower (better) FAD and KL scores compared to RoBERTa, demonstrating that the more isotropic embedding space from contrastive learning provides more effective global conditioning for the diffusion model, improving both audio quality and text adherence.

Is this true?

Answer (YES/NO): NO